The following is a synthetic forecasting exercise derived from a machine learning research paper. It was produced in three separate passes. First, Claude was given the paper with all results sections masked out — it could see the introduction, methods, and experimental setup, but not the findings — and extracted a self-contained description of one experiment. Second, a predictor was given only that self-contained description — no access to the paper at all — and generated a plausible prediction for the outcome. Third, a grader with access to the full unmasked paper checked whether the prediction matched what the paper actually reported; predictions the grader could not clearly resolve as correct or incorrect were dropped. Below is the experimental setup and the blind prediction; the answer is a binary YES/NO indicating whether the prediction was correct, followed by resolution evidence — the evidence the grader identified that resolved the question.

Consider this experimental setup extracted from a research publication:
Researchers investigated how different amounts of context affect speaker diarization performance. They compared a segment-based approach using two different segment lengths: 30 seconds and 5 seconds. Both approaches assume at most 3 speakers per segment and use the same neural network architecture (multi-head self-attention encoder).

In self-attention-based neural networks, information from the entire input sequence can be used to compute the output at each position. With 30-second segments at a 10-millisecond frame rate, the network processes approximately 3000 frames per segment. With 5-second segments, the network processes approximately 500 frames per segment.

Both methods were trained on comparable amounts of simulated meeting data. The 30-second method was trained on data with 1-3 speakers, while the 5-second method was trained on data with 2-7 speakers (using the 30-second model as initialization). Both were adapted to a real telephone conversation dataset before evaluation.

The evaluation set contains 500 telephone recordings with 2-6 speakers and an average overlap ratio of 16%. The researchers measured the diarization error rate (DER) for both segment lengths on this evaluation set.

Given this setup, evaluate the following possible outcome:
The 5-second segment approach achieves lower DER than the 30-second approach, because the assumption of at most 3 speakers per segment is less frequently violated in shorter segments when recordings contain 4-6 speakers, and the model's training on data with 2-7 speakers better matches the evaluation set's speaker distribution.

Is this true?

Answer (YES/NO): NO